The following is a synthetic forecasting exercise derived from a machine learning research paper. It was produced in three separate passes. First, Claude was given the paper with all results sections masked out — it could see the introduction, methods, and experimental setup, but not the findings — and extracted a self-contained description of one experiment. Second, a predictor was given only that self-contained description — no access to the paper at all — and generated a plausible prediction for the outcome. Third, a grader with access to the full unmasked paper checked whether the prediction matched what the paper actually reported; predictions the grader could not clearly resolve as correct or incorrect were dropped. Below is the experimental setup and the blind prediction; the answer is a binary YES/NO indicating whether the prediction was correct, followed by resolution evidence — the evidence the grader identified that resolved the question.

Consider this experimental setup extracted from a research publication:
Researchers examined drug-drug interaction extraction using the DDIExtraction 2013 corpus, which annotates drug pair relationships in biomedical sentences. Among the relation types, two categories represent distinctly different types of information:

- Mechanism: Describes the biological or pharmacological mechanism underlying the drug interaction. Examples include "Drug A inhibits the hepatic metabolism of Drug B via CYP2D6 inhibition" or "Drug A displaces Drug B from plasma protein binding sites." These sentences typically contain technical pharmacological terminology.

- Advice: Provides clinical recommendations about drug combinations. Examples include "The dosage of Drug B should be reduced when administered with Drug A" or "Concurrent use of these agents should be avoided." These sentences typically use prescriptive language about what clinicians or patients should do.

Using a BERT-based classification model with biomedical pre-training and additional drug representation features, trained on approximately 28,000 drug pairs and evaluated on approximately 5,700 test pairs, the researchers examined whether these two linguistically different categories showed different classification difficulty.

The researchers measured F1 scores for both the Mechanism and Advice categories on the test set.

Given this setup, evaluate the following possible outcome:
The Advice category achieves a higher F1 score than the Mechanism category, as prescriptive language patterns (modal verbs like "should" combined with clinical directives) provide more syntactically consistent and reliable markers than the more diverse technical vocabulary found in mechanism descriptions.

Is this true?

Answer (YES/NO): YES